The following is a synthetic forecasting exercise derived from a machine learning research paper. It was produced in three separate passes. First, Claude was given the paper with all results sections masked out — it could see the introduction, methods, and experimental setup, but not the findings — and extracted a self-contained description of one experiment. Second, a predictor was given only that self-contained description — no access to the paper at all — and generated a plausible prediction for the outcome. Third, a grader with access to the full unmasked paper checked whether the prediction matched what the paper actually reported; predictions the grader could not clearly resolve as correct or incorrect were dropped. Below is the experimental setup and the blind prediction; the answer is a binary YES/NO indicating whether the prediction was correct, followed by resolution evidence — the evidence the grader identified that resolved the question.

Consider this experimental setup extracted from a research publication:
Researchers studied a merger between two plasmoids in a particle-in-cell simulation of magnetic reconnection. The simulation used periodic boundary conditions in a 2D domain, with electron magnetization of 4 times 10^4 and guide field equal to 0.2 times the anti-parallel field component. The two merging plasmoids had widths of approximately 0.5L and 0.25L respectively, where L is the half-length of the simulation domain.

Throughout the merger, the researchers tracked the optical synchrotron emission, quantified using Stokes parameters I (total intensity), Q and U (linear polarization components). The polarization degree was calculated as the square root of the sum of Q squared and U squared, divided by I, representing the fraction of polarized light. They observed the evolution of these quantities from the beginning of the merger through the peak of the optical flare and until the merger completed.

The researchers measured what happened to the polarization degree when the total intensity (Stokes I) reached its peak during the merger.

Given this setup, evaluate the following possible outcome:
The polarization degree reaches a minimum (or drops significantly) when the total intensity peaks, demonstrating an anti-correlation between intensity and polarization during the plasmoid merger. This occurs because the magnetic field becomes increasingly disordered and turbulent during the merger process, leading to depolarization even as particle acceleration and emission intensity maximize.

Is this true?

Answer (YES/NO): YES